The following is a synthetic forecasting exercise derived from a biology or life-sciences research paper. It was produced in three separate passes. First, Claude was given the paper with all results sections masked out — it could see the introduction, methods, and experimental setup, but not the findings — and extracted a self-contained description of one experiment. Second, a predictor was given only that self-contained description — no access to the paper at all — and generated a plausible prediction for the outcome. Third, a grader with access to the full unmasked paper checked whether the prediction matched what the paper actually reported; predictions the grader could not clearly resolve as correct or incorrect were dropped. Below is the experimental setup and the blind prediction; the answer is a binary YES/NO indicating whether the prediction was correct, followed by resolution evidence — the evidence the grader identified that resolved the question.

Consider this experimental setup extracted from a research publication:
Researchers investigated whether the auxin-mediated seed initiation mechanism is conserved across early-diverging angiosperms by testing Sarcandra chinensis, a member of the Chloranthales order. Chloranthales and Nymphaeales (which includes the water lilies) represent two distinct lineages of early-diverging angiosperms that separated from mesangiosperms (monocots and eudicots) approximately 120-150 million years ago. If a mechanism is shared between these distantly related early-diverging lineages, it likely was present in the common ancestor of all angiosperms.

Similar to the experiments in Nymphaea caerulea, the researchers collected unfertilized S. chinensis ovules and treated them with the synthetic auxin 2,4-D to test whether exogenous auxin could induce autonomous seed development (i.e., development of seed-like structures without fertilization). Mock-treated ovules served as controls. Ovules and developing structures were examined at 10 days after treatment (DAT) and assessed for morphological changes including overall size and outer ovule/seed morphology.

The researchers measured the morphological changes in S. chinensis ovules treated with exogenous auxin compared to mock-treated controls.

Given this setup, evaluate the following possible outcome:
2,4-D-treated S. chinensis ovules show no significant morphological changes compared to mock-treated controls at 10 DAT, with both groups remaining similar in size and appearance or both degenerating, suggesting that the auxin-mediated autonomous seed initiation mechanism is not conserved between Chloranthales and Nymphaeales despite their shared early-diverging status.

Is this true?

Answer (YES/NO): NO